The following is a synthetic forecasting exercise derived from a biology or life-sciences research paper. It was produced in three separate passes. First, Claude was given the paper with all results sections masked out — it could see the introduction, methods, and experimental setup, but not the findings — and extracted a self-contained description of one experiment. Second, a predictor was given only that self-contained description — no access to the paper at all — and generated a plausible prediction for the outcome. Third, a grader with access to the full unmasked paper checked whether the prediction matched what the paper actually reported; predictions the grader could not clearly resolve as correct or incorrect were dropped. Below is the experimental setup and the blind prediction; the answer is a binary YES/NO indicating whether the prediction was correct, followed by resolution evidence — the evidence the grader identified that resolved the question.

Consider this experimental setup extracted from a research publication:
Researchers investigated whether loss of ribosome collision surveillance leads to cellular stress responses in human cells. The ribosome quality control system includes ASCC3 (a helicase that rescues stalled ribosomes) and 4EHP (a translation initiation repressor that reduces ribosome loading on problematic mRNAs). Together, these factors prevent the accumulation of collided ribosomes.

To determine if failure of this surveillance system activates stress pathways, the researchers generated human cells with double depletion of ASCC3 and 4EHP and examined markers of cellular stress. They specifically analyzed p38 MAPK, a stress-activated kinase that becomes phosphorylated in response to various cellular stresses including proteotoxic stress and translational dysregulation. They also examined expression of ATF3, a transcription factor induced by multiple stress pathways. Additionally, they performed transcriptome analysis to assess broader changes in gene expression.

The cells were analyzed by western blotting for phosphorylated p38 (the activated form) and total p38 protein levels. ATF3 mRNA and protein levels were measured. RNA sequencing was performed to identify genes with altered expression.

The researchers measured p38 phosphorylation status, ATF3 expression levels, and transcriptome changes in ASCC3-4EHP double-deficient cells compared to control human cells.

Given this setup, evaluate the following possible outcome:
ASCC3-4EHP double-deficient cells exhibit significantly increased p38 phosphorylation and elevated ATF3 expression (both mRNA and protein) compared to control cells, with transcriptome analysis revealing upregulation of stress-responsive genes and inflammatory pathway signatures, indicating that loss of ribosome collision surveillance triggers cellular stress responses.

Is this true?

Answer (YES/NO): YES